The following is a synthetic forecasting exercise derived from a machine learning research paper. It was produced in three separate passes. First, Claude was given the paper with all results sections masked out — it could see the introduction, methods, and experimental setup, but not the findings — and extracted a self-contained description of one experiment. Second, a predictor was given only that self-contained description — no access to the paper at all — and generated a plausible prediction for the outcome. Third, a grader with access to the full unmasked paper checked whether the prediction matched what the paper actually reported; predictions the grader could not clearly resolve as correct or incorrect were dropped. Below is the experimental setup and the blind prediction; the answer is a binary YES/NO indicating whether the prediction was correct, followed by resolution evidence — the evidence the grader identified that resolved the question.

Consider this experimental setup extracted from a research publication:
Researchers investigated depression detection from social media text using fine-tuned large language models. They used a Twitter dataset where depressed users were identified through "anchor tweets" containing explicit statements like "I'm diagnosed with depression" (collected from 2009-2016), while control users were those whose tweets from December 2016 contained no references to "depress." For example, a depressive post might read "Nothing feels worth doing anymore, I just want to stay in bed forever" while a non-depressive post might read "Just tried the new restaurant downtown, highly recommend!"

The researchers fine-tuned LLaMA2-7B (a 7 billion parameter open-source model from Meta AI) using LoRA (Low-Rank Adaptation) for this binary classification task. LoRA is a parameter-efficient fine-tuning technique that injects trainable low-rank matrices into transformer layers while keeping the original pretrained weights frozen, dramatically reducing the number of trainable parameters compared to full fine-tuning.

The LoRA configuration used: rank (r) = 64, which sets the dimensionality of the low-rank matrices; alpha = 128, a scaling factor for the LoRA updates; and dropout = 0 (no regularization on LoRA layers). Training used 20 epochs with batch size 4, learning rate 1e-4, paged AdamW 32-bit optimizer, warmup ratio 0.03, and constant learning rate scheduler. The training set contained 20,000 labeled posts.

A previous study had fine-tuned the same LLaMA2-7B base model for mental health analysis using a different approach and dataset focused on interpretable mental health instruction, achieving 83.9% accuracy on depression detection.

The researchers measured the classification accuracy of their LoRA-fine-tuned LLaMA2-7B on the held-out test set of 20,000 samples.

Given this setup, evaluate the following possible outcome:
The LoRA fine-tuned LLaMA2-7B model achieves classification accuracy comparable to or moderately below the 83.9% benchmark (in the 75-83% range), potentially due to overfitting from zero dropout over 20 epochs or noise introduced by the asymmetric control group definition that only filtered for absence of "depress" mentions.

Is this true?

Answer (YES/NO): NO